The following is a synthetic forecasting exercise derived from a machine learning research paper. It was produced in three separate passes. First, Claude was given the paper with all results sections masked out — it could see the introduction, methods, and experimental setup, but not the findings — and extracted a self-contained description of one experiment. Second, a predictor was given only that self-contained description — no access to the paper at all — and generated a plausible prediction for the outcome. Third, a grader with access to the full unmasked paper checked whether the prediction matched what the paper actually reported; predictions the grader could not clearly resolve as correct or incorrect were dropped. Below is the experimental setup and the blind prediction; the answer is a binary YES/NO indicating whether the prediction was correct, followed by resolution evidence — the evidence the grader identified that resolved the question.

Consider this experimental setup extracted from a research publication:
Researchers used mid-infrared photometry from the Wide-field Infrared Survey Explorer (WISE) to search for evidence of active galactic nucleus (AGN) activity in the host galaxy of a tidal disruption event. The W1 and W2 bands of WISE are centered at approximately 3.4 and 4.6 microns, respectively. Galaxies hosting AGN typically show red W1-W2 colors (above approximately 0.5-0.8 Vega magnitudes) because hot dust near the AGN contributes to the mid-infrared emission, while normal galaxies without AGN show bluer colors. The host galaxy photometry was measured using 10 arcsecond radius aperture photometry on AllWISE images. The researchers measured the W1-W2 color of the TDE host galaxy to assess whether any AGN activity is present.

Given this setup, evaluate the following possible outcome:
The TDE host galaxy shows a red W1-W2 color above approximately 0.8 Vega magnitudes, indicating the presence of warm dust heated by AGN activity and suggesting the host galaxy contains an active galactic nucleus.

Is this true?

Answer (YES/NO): NO